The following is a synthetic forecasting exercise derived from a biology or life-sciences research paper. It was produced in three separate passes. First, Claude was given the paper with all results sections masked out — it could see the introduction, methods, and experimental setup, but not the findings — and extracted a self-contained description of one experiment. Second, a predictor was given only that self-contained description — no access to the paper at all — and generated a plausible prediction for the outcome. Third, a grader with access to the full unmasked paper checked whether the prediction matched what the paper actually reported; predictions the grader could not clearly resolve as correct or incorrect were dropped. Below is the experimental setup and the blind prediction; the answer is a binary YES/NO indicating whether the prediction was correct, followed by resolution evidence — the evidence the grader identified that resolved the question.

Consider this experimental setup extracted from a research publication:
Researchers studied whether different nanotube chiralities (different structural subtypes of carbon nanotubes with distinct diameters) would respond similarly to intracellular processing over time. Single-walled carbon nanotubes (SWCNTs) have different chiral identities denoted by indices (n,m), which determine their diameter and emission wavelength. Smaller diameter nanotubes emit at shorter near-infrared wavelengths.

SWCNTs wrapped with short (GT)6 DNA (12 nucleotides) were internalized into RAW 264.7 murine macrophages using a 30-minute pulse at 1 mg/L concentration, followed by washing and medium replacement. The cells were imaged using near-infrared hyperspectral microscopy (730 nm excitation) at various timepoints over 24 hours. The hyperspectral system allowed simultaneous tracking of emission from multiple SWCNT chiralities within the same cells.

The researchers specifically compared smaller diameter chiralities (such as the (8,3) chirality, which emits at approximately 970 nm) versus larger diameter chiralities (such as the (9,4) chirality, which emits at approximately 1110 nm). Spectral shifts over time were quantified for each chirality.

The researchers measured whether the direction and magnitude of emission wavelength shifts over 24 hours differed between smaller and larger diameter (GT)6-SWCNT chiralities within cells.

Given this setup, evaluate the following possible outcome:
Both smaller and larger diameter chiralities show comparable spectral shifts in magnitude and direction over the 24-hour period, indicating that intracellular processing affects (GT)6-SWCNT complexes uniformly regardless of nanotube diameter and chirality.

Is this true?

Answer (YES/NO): NO